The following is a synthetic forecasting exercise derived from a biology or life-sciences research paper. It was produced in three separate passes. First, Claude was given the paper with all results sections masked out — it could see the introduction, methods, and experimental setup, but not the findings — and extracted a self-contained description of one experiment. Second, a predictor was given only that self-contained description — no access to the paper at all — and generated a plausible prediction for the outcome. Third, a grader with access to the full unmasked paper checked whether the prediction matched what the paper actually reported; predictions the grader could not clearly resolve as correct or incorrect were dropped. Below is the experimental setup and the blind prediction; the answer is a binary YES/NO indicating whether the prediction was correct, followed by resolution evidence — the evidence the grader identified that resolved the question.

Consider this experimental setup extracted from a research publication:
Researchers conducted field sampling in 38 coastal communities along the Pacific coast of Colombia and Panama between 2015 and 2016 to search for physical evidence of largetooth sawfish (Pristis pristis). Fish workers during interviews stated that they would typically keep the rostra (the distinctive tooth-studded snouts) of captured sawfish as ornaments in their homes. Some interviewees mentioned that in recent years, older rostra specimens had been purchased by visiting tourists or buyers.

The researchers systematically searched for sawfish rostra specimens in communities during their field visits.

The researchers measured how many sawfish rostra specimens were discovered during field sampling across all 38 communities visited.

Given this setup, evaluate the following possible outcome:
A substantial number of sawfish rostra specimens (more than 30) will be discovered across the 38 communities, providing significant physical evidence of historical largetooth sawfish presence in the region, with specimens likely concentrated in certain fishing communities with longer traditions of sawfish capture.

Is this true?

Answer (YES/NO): NO